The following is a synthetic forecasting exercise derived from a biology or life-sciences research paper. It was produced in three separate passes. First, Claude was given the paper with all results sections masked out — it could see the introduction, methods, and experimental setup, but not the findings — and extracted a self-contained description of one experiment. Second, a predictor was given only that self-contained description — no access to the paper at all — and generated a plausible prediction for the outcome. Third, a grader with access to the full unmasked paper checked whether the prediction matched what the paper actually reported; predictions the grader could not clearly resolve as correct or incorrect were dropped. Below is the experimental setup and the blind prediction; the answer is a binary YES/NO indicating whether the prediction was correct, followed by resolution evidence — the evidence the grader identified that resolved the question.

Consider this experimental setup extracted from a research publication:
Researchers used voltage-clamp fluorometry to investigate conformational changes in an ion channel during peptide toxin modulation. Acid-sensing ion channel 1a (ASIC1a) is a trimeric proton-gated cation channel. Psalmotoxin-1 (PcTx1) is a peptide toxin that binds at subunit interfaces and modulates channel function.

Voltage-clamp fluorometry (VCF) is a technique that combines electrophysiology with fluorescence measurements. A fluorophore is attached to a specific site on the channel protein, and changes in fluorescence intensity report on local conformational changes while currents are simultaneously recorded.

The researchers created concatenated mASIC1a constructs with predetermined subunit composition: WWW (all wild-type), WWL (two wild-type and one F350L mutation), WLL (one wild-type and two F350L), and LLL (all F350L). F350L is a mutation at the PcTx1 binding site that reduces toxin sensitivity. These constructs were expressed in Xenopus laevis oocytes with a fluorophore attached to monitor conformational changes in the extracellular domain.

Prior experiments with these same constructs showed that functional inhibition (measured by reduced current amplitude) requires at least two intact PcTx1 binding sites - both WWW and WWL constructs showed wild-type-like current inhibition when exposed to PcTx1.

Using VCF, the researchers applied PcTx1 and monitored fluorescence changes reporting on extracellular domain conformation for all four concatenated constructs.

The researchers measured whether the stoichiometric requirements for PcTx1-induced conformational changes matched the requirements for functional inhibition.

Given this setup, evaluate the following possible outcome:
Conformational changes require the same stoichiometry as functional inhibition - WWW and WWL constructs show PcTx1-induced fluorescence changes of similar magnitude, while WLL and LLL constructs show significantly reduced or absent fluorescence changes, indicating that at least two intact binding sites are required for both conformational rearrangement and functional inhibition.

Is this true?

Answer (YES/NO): NO